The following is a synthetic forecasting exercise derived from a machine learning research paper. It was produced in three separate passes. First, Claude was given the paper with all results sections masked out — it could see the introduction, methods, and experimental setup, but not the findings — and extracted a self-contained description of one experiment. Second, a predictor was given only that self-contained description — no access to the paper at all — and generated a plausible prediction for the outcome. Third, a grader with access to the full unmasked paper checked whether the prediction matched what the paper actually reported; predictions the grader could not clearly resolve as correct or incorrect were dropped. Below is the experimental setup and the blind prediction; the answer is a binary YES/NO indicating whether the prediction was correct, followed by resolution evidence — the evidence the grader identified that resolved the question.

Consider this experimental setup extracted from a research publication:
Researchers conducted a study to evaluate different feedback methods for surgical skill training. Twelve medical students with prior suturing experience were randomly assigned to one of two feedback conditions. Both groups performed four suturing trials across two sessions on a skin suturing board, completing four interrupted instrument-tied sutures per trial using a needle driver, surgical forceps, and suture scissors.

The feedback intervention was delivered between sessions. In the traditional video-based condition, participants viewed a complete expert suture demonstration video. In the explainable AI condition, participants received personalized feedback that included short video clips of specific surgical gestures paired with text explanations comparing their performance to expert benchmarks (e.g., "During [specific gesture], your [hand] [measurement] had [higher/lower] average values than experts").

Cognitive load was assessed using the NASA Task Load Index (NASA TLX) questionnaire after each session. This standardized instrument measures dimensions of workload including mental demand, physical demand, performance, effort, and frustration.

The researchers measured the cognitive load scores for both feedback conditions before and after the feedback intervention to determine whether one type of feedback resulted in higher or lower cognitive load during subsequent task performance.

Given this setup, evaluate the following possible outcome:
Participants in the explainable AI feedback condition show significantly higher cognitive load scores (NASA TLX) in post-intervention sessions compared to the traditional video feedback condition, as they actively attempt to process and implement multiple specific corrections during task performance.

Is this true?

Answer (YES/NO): NO